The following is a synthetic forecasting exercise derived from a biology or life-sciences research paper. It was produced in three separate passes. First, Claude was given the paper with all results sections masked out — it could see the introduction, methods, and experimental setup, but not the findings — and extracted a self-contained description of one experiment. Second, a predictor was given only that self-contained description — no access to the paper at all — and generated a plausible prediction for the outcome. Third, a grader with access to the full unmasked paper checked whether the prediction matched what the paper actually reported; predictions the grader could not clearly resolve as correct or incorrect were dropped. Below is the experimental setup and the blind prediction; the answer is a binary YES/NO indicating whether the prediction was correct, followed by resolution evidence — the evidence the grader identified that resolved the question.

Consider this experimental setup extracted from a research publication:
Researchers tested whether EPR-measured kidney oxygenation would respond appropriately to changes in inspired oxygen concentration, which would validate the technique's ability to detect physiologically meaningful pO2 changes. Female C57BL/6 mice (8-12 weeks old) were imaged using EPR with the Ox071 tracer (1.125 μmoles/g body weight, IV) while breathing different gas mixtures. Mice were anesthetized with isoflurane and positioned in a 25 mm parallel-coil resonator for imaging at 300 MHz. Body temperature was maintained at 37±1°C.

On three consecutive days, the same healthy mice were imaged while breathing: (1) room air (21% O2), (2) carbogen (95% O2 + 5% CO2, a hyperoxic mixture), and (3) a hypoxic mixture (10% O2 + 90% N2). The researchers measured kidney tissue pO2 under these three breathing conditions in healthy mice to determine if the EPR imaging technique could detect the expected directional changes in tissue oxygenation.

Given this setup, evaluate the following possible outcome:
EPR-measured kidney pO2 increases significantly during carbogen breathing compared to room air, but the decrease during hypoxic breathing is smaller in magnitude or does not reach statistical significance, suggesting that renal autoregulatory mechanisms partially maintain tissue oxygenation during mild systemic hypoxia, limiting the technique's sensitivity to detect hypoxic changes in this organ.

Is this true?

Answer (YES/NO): NO